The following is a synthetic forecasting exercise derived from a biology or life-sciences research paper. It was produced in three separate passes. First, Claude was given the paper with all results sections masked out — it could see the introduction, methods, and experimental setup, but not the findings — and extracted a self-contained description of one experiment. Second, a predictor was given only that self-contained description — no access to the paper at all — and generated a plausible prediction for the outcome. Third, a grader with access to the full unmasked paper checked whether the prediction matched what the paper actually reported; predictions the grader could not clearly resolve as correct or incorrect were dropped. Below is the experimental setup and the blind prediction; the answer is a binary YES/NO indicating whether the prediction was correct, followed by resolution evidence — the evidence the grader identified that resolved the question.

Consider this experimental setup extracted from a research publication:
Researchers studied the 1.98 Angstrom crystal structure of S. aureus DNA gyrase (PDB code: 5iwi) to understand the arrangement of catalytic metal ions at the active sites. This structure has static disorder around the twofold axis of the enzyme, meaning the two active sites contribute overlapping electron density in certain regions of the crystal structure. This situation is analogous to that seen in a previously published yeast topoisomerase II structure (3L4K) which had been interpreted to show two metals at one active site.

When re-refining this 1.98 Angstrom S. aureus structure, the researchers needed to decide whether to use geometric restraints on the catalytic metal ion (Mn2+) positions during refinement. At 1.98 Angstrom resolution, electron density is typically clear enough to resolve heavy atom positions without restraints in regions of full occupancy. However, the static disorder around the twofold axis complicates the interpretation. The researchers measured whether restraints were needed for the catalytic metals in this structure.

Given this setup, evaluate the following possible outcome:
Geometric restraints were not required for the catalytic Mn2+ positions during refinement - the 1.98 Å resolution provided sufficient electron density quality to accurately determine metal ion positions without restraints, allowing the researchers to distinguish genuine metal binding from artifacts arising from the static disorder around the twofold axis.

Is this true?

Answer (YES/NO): NO